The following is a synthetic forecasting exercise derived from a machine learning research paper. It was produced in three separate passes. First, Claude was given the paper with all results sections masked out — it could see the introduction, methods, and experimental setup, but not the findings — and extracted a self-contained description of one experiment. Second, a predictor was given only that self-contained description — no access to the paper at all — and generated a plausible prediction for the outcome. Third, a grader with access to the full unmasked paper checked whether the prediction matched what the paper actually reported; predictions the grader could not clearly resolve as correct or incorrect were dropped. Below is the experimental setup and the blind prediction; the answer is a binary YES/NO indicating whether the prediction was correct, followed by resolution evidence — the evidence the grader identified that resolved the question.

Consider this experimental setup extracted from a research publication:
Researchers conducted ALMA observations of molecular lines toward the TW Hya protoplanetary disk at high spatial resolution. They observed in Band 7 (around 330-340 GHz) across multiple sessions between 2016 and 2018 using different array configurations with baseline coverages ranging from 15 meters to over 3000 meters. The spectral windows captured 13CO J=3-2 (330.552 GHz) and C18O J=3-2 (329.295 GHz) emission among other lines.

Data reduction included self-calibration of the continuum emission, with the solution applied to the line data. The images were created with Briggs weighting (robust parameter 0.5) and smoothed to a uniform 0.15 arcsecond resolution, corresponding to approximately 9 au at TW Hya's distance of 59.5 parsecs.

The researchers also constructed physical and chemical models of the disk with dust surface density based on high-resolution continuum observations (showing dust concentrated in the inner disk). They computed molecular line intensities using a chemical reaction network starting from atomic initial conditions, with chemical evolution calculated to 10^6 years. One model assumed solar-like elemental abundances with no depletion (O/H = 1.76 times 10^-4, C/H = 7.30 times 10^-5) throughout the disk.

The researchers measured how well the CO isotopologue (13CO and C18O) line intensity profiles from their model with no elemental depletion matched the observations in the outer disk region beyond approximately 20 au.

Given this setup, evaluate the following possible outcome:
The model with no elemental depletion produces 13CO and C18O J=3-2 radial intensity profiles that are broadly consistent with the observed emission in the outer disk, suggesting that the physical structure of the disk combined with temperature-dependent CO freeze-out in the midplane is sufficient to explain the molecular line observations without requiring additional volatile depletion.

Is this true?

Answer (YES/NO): NO